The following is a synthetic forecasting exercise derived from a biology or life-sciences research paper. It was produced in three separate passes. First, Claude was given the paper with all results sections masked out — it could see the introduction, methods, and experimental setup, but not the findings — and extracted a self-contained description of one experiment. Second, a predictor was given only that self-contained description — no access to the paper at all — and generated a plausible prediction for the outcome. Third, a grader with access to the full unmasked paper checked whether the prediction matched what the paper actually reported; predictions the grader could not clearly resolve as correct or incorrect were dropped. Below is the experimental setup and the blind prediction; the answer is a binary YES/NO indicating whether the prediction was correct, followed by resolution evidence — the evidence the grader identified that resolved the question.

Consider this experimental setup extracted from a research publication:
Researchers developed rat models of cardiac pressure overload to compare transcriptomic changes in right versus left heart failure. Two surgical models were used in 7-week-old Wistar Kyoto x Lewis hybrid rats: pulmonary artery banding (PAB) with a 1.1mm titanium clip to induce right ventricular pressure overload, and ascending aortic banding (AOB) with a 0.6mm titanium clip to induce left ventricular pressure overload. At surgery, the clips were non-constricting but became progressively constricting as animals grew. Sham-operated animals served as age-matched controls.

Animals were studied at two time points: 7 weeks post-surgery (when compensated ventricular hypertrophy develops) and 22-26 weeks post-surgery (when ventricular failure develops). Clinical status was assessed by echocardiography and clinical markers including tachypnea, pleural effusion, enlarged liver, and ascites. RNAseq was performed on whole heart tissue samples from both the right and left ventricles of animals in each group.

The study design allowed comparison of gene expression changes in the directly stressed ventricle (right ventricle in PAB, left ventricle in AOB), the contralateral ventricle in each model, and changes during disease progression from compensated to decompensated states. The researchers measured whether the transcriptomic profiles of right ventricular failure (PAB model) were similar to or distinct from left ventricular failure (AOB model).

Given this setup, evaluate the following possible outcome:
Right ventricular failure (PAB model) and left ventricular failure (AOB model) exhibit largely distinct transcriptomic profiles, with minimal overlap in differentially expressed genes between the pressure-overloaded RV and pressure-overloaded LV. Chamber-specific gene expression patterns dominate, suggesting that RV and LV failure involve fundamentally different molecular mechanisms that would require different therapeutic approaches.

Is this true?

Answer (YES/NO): YES